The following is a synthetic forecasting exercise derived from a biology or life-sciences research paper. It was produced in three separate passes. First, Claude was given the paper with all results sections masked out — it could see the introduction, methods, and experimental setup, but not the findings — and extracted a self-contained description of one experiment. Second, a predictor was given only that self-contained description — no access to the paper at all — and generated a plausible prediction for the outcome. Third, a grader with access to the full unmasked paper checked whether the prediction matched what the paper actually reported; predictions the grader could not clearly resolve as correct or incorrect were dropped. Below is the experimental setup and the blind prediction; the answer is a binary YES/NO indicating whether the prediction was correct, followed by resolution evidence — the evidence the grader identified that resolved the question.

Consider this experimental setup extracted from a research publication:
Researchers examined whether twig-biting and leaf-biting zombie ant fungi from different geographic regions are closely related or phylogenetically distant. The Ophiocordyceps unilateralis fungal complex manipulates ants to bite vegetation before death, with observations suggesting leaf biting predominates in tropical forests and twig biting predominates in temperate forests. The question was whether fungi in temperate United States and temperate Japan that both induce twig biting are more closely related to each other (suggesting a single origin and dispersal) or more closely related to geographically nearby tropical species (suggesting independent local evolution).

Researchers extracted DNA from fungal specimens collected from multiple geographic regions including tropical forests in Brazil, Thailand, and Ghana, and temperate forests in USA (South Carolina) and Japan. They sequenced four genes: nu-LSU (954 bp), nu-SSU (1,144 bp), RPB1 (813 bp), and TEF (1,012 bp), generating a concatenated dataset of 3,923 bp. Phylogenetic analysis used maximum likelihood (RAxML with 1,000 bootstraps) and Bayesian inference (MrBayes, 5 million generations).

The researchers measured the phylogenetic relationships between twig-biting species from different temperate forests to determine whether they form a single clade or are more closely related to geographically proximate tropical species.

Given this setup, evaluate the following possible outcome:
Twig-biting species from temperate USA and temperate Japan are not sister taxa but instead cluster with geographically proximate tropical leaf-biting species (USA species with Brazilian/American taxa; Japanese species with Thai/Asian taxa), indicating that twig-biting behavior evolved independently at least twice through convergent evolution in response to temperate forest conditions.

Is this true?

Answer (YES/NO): YES